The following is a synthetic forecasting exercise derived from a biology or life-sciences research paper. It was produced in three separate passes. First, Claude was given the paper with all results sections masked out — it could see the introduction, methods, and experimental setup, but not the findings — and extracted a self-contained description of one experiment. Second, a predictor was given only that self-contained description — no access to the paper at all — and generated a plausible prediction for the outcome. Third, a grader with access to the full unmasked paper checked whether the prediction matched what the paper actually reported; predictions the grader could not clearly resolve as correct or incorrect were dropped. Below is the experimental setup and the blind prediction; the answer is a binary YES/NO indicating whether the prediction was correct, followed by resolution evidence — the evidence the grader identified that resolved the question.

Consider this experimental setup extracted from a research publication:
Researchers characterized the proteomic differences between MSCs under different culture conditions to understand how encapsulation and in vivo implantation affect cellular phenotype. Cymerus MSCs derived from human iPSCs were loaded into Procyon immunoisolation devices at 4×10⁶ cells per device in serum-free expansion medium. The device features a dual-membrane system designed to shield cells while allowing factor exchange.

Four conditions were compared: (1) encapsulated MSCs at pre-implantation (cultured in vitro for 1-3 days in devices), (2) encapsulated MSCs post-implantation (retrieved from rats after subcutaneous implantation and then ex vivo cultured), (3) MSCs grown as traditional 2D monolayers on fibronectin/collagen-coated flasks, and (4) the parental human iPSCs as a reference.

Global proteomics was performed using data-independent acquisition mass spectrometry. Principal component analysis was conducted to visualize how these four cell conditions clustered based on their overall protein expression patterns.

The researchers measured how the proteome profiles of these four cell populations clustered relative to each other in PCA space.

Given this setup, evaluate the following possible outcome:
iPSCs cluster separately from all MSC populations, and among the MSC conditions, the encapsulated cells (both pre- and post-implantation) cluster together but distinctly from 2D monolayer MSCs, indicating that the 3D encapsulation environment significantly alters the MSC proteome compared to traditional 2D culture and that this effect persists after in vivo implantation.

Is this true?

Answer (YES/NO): NO